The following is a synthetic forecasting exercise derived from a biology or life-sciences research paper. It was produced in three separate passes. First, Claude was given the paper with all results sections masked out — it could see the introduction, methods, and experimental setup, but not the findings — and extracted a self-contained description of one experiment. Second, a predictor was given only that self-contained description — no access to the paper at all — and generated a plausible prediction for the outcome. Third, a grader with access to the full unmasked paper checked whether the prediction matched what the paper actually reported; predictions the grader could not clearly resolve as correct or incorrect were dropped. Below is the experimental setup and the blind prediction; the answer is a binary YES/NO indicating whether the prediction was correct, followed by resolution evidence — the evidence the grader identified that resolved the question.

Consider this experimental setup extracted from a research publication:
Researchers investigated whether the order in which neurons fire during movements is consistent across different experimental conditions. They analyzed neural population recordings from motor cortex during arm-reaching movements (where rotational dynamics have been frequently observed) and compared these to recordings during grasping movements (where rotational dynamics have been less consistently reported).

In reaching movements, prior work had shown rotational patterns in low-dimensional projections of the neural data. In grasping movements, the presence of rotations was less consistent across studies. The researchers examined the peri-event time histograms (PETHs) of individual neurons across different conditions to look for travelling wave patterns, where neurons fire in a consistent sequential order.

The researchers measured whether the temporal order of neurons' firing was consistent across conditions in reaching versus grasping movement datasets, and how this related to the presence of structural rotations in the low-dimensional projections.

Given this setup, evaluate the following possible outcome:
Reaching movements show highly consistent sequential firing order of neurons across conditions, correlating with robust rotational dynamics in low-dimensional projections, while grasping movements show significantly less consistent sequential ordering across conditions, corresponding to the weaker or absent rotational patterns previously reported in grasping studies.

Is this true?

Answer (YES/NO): NO